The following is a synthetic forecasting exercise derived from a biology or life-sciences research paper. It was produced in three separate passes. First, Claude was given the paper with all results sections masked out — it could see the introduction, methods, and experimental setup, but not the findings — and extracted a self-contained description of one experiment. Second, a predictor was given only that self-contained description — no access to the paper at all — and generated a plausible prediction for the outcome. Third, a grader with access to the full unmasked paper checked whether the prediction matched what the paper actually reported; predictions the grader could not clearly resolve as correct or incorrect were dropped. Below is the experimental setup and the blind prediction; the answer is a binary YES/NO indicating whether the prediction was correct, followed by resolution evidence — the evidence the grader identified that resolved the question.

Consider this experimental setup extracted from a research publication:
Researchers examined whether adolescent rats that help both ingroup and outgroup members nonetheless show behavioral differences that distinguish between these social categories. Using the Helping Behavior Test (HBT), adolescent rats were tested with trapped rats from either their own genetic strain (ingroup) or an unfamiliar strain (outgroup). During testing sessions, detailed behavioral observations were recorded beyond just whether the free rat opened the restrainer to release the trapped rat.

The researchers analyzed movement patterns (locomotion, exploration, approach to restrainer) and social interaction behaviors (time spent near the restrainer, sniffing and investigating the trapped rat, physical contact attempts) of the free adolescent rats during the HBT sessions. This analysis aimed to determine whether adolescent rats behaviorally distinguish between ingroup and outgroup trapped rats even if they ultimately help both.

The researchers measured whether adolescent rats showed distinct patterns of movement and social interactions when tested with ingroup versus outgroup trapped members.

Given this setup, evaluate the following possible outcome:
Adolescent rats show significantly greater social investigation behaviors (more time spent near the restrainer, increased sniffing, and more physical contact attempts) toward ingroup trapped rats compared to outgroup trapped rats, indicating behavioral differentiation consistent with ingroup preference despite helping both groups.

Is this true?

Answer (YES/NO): NO